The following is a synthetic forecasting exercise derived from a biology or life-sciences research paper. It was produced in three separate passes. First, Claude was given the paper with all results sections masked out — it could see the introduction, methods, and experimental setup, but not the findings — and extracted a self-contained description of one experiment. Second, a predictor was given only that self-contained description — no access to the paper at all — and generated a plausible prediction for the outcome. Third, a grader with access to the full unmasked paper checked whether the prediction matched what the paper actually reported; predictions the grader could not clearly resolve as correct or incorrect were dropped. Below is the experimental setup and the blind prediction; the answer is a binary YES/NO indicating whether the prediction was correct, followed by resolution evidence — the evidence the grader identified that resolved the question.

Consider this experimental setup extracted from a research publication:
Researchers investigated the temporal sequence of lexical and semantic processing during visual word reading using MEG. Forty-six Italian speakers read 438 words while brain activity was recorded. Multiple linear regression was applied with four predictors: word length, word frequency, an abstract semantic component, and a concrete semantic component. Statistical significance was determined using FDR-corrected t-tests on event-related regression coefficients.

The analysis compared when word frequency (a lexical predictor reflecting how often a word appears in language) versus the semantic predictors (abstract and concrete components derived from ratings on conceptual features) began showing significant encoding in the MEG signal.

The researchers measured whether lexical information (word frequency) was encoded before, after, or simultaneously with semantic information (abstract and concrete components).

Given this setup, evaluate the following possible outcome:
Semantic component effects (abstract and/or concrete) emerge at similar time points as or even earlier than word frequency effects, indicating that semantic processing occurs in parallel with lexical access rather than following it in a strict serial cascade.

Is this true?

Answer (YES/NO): YES